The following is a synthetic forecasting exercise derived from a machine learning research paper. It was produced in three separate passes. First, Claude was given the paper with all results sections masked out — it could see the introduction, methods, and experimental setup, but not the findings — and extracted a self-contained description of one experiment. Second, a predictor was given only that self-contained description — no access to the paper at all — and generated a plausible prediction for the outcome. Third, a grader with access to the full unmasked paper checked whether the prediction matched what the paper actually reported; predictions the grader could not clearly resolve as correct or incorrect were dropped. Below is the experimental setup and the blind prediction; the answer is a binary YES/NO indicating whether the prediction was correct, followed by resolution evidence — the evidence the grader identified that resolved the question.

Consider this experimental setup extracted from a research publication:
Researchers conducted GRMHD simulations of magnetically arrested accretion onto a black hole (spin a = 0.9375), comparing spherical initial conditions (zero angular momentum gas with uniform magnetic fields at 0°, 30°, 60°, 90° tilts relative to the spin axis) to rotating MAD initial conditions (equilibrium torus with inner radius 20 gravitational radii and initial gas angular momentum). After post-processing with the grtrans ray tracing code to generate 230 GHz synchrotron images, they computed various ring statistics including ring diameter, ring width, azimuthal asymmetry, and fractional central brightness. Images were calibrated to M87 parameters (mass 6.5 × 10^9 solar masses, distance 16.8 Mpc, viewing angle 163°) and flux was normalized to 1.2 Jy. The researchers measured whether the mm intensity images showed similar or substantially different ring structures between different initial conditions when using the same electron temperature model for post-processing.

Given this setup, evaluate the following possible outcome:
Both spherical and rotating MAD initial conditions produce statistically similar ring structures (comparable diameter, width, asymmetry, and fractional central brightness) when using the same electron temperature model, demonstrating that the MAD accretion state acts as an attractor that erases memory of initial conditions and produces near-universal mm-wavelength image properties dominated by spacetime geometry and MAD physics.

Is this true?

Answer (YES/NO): YES